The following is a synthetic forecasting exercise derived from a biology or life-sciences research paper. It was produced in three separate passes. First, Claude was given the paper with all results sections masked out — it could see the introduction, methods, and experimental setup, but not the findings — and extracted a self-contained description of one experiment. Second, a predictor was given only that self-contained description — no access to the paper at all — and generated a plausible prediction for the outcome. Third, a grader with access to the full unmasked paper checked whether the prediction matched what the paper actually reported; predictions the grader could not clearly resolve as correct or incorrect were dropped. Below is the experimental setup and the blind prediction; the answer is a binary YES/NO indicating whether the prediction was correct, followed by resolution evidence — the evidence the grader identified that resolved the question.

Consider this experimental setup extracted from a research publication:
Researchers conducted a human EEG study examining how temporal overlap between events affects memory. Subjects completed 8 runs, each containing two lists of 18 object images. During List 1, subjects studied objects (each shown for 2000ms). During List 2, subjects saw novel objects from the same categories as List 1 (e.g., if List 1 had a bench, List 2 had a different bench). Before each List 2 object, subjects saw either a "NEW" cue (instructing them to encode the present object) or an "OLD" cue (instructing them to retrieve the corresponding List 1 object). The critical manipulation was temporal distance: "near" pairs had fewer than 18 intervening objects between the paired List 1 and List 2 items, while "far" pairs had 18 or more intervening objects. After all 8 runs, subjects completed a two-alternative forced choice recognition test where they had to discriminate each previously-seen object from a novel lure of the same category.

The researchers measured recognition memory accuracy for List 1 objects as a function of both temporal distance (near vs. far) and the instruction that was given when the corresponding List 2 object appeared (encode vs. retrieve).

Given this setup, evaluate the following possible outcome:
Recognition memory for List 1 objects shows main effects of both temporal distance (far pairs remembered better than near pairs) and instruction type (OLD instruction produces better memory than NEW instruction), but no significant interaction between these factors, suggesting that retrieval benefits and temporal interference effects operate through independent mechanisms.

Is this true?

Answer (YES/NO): NO